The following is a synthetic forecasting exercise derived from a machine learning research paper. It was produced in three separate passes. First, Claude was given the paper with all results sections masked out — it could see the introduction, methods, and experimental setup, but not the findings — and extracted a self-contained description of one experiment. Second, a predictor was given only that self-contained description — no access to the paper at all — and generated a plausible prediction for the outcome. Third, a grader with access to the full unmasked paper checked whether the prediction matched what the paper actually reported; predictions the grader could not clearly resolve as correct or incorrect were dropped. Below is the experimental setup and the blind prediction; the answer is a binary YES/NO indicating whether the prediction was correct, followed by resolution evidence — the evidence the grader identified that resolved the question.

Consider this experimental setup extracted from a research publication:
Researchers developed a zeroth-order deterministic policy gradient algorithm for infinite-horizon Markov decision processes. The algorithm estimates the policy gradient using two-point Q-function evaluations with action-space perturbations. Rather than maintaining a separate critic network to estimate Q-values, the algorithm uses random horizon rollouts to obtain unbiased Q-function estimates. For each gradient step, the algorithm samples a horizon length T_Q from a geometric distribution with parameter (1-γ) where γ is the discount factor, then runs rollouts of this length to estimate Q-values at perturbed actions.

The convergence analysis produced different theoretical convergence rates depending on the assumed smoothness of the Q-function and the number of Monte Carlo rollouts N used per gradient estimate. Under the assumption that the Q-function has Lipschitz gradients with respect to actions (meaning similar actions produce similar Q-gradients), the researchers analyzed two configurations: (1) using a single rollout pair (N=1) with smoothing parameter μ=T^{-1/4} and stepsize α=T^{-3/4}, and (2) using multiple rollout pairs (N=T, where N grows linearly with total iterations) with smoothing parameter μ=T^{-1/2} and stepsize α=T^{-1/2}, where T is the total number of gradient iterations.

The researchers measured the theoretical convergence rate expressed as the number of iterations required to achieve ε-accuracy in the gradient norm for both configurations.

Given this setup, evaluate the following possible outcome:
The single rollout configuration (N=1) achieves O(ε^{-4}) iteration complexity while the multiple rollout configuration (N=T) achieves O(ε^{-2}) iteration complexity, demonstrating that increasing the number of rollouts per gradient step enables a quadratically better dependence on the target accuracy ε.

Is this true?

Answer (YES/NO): YES